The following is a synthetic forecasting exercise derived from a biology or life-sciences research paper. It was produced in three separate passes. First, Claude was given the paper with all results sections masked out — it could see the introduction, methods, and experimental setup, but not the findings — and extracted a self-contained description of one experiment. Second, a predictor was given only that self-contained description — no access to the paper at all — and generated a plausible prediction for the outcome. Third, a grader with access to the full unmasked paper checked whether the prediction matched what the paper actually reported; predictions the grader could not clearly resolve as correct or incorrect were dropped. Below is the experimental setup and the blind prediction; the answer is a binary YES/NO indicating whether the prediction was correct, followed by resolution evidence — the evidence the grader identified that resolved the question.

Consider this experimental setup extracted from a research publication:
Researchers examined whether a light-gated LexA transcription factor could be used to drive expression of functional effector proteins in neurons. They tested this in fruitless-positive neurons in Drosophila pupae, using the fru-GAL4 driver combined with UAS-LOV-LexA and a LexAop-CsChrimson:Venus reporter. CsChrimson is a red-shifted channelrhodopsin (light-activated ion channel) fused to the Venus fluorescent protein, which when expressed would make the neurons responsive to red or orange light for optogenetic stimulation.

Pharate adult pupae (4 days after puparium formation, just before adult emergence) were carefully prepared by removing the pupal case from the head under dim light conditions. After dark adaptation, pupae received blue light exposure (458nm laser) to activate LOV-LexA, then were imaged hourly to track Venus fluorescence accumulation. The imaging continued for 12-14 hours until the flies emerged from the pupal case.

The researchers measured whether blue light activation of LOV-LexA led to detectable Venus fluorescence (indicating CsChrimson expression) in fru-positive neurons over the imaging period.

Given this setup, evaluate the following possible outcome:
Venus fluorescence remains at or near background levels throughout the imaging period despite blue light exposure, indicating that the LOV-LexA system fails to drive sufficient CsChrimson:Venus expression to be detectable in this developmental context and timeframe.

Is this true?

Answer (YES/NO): NO